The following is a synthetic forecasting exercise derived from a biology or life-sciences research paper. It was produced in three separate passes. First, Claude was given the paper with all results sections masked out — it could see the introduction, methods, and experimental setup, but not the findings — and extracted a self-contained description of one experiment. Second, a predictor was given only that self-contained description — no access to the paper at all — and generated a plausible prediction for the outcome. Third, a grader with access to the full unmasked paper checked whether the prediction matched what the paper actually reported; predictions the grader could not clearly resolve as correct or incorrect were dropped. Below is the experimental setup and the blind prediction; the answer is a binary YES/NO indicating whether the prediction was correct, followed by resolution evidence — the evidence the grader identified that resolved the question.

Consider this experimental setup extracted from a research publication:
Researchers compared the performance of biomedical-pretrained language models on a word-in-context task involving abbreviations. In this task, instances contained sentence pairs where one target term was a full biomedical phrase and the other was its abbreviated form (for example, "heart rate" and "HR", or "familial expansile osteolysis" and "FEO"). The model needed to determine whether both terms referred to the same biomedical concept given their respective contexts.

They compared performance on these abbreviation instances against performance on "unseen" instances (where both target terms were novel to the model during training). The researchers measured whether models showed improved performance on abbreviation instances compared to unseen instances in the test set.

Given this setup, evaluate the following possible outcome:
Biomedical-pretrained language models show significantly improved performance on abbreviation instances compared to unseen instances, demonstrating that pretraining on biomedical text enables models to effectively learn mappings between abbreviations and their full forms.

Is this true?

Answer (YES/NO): YES